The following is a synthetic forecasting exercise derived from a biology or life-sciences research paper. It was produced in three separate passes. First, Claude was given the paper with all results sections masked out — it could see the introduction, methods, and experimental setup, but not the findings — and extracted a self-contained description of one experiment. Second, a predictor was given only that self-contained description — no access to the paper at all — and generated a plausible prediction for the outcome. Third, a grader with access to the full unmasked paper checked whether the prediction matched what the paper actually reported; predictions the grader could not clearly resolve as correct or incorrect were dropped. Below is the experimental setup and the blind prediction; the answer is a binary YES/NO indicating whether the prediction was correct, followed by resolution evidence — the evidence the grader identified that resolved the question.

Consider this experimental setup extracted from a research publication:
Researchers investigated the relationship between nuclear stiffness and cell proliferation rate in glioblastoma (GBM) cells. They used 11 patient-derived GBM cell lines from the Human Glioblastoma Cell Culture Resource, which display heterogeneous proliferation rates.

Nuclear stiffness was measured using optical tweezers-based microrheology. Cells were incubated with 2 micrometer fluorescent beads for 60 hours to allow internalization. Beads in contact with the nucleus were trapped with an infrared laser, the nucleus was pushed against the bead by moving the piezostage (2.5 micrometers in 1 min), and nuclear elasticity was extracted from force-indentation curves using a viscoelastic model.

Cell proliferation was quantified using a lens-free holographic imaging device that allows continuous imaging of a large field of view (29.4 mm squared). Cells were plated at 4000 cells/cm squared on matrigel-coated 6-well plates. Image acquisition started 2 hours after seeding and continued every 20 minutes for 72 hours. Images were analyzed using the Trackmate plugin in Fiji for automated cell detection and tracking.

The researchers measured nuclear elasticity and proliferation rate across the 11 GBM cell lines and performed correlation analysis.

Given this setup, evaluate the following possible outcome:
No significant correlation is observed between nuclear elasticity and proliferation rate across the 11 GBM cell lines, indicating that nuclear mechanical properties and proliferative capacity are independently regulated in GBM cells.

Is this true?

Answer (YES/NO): NO